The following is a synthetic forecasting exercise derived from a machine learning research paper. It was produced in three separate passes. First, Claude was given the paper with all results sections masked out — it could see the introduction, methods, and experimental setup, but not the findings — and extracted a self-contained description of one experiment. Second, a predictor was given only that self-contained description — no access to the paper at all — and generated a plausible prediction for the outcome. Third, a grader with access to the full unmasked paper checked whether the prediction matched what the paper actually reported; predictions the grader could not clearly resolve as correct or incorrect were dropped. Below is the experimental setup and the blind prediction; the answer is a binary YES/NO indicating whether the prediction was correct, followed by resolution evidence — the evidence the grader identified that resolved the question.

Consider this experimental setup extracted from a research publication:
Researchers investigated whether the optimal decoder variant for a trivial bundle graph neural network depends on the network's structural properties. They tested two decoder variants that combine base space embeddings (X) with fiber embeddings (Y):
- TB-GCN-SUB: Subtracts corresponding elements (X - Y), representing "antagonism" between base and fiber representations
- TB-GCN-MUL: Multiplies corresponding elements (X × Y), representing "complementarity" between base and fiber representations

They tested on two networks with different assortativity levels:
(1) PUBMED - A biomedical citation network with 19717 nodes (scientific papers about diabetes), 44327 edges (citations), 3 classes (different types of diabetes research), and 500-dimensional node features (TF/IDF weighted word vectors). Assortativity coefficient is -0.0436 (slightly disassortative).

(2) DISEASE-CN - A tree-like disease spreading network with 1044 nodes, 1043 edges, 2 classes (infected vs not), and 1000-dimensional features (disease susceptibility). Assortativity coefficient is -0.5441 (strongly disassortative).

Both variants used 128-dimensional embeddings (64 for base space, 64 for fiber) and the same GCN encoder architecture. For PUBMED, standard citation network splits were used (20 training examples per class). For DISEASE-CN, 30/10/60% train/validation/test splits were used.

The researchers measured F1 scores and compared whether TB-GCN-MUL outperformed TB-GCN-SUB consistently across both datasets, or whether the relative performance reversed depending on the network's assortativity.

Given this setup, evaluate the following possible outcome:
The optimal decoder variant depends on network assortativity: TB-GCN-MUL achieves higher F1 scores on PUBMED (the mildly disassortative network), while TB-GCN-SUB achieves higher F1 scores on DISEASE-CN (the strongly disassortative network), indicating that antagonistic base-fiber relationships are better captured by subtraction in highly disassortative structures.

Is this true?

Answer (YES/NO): NO